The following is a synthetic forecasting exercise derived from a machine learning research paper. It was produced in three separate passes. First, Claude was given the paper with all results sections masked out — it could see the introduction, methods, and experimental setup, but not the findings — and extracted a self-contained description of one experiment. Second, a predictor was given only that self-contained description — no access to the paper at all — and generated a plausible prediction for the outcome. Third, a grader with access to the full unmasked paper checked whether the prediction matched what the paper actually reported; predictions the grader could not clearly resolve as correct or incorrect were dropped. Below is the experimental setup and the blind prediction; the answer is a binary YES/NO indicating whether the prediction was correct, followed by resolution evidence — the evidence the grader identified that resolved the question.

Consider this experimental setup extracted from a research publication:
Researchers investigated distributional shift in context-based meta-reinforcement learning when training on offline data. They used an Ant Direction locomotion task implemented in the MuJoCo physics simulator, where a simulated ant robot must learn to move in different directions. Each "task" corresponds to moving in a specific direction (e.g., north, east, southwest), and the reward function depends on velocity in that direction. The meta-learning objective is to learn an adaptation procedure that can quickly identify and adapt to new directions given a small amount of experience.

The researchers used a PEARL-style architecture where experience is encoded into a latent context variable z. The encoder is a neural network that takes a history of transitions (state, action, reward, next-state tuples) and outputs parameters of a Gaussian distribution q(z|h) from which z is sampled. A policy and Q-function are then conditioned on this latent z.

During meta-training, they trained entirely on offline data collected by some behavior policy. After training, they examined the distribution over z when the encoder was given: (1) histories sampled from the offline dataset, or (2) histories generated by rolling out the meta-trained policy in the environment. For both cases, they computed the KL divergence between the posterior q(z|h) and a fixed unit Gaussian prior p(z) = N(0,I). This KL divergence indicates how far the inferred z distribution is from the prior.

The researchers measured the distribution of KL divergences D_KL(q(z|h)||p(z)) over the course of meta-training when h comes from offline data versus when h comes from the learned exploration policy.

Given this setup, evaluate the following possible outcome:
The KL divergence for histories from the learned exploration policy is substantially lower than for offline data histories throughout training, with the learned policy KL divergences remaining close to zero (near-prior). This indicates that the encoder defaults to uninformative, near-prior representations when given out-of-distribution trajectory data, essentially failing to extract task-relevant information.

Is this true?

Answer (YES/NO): NO